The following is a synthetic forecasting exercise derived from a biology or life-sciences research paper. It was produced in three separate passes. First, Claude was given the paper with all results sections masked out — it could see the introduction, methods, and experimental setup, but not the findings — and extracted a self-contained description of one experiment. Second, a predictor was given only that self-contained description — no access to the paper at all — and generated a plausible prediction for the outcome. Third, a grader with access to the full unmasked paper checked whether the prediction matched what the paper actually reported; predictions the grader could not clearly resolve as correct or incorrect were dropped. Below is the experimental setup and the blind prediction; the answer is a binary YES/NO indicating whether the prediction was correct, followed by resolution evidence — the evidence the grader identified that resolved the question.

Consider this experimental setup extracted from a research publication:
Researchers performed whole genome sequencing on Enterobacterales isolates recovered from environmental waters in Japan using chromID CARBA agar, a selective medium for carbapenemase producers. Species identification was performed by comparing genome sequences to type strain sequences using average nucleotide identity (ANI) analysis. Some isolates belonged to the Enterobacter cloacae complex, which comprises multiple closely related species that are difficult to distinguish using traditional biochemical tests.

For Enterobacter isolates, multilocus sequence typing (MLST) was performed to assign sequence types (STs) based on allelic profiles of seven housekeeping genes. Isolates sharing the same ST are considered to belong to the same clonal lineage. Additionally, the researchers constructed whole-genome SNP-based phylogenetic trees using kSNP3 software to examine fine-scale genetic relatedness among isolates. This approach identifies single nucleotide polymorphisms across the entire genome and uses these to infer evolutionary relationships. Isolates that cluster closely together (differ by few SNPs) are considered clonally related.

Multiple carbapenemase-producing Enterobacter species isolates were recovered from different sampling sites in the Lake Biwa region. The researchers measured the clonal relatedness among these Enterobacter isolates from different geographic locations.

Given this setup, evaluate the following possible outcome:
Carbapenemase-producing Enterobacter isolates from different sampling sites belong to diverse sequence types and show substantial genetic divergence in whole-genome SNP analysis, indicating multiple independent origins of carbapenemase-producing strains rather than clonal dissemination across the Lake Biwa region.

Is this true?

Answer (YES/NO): YES